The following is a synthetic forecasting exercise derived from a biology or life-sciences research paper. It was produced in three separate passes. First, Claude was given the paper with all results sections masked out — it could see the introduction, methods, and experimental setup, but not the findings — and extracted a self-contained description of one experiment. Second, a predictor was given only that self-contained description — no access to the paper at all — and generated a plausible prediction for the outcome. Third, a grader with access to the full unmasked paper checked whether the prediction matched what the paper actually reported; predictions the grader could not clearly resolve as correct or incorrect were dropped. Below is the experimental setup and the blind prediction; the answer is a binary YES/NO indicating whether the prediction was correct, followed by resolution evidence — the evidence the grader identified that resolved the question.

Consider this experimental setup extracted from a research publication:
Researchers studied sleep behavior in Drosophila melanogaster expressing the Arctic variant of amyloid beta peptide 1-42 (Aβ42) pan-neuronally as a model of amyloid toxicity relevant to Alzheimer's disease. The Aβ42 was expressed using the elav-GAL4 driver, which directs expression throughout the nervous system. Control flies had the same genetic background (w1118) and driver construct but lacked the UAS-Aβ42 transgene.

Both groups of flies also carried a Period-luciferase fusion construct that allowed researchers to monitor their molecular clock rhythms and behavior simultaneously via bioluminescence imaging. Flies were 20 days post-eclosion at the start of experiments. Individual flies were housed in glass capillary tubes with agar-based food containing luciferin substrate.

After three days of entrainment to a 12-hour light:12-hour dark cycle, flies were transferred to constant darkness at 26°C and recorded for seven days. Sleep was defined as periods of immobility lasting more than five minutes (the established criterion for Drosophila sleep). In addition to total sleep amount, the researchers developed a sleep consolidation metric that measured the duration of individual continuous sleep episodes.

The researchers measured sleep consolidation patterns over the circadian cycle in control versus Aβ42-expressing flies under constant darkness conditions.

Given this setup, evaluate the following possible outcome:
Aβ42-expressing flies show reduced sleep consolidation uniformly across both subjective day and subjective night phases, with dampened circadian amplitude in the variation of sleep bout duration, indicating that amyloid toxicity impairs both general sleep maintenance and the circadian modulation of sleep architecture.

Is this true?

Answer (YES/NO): NO